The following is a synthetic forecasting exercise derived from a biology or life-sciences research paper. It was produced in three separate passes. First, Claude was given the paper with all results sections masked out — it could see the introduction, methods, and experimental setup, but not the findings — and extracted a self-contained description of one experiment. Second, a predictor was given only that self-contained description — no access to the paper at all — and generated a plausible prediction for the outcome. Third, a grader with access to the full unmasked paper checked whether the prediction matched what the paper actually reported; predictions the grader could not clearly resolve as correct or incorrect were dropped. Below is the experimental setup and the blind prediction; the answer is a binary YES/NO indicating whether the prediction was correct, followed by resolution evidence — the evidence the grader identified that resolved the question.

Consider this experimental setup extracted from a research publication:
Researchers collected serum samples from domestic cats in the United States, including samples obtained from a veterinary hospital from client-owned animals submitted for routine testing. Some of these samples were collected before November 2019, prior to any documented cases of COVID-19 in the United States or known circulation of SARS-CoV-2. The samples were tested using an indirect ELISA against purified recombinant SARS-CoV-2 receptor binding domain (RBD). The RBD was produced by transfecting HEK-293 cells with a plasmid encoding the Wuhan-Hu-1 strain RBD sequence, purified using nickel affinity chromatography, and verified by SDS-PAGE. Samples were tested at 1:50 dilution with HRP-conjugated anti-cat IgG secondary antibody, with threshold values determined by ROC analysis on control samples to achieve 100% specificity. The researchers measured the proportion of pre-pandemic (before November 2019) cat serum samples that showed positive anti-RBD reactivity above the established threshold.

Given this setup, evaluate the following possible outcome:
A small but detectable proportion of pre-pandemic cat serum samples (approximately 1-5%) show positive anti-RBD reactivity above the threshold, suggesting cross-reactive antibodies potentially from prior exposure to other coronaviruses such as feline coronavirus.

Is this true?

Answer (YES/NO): NO